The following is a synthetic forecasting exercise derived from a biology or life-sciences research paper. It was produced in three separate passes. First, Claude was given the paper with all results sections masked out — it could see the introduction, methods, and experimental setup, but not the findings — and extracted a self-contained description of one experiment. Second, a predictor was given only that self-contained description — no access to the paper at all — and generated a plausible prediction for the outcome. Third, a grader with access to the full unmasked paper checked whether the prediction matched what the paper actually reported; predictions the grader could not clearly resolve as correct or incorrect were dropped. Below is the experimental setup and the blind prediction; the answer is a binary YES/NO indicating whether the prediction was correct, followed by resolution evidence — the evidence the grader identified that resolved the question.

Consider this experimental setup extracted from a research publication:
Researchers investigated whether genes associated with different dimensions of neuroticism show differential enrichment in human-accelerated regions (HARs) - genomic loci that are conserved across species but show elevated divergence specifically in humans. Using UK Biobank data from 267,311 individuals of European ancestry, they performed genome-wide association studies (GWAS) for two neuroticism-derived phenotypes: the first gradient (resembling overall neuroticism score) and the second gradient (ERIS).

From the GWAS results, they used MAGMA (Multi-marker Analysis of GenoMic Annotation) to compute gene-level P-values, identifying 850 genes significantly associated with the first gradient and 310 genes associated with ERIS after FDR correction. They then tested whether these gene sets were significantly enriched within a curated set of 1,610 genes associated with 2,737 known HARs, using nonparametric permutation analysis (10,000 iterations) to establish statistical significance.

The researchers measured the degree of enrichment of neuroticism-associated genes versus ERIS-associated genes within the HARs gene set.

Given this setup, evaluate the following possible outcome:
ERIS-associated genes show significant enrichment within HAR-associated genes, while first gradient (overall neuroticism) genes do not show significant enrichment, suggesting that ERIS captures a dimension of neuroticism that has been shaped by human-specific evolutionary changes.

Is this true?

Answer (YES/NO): NO